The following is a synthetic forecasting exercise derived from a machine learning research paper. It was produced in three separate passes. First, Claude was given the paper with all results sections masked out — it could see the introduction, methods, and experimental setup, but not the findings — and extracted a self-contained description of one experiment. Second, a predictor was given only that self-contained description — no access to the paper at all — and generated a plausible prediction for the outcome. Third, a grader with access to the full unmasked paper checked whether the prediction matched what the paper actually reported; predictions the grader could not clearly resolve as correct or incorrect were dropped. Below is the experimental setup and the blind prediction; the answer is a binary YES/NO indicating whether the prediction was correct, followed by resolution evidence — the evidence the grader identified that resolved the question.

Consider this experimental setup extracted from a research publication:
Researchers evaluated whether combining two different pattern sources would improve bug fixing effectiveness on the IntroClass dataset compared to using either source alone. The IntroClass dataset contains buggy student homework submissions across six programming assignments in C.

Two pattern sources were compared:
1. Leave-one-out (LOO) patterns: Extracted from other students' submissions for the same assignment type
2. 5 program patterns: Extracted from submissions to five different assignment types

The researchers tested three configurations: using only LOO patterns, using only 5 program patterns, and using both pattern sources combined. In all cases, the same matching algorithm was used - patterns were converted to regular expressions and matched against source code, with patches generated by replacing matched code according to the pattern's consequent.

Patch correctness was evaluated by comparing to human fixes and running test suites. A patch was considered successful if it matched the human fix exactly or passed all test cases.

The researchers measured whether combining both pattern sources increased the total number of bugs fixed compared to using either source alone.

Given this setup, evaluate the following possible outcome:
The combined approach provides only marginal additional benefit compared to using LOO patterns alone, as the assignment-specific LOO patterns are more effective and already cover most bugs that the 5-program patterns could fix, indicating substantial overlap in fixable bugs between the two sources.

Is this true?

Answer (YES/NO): NO